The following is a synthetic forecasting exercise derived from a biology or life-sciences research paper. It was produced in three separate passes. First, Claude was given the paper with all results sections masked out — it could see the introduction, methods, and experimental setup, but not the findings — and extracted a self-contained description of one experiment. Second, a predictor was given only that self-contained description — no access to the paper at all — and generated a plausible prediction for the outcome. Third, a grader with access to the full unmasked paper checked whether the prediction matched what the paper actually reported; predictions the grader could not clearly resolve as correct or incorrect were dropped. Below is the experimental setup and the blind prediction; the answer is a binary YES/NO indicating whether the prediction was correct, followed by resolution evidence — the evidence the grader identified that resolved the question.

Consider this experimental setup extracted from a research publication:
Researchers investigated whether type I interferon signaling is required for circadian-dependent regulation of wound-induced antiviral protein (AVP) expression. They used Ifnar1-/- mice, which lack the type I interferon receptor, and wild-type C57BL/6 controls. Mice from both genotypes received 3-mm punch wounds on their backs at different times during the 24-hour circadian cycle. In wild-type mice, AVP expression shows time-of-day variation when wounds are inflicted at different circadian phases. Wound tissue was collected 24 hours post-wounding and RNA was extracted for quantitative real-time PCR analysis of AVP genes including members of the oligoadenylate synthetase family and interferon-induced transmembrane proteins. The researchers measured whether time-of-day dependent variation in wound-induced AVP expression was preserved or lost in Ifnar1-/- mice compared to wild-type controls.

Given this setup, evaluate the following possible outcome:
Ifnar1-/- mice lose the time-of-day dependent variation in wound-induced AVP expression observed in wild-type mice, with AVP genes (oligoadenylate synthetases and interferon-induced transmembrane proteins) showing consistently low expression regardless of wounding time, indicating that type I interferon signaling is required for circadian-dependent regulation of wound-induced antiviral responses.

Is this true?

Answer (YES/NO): NO